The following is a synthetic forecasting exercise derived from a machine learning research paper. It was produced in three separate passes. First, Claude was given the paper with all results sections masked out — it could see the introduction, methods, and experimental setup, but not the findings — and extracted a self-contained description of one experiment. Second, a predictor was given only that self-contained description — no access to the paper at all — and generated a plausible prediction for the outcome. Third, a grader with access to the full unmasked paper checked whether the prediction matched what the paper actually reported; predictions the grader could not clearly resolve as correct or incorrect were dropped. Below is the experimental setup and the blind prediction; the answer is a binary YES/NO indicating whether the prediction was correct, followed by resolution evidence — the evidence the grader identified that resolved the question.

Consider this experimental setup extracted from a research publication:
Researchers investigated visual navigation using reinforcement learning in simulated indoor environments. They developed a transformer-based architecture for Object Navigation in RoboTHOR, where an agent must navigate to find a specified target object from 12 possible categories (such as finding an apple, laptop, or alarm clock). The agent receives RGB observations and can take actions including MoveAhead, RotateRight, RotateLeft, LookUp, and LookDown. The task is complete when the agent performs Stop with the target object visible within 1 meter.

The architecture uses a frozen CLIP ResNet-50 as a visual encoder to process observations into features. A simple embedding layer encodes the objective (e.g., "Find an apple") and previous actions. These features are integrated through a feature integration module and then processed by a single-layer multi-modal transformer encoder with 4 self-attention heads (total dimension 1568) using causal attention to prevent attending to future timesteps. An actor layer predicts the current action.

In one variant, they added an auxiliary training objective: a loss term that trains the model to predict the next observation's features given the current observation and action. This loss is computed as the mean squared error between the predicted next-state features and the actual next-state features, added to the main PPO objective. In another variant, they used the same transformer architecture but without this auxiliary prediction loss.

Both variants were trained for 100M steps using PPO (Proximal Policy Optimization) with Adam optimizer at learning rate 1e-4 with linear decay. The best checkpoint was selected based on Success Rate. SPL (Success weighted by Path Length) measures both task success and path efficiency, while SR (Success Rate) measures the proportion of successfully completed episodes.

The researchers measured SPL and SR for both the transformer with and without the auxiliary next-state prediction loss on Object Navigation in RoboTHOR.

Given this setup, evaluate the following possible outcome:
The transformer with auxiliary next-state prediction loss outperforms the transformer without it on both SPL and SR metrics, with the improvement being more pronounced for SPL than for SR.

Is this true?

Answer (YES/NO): NO